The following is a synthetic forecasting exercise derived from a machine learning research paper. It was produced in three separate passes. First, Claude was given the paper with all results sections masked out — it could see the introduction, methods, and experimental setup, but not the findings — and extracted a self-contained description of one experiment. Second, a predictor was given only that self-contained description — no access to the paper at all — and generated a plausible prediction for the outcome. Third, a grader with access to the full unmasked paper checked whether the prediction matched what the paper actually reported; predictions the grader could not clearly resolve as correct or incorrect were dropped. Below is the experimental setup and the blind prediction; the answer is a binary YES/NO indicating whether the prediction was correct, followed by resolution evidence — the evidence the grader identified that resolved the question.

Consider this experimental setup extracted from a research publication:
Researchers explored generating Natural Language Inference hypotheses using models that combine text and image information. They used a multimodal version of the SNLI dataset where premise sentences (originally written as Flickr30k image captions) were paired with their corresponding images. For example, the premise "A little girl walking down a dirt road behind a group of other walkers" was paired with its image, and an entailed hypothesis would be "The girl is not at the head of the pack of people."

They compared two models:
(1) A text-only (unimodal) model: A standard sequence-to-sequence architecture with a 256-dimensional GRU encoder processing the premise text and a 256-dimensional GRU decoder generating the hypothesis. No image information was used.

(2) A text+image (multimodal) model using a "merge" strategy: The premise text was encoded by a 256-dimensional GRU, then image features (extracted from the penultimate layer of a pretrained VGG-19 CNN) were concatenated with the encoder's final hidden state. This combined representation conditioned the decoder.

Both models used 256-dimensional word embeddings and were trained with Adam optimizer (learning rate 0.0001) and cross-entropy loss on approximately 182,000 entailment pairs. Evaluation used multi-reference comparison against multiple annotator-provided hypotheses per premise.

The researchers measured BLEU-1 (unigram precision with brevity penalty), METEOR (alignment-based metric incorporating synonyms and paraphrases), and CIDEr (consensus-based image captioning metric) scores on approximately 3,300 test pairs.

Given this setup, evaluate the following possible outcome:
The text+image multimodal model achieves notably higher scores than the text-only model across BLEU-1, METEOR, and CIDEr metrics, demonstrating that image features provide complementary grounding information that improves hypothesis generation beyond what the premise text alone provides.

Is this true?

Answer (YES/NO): NO